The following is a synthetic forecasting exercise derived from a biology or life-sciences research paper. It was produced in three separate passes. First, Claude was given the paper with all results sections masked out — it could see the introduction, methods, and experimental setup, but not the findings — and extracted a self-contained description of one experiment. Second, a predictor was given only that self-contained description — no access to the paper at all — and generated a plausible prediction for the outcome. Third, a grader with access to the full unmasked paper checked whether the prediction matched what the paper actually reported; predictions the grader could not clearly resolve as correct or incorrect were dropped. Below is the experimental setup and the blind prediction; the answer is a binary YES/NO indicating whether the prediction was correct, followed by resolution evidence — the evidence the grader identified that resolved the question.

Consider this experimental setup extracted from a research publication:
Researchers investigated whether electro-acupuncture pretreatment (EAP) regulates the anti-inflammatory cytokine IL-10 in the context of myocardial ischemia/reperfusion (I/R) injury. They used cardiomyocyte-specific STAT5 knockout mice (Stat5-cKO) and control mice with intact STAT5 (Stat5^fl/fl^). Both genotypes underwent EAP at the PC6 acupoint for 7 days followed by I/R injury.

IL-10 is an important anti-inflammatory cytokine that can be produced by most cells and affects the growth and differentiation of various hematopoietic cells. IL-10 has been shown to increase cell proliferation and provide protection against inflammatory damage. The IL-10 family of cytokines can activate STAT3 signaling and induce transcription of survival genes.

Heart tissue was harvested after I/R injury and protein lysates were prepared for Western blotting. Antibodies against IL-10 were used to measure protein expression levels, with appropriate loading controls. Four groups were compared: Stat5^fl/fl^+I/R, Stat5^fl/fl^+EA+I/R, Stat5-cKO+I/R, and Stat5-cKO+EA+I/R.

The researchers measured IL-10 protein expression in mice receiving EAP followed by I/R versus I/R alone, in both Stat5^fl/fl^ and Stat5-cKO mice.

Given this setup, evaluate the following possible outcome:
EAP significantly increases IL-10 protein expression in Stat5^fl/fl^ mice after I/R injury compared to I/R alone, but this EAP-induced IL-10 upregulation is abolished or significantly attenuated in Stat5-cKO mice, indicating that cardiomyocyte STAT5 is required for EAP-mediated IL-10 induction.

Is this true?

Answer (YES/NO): NO